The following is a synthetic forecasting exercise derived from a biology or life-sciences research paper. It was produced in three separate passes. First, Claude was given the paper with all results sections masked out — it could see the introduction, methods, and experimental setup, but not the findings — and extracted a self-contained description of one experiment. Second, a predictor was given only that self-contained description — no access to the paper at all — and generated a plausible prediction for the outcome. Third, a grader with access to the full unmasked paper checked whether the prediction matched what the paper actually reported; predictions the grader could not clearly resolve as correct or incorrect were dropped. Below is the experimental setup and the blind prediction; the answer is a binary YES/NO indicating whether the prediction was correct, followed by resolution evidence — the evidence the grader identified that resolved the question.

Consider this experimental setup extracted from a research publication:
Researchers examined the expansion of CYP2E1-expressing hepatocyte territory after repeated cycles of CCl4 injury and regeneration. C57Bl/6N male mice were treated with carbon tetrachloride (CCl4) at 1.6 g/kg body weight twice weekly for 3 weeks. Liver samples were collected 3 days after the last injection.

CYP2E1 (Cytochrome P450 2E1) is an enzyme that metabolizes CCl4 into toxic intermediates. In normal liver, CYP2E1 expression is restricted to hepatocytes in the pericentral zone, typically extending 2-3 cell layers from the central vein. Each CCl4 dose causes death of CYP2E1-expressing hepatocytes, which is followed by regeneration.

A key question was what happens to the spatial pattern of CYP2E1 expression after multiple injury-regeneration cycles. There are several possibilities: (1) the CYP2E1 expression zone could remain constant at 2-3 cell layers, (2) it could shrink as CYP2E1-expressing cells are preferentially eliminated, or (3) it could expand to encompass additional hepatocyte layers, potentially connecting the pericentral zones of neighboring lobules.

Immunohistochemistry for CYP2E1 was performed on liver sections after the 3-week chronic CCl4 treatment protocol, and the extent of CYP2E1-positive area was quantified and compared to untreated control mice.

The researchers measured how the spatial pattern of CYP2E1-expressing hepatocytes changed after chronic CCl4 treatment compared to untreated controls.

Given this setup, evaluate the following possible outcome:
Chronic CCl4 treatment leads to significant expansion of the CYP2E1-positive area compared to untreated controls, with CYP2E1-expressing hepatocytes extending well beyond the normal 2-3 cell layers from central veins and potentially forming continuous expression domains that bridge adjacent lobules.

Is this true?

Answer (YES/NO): YES